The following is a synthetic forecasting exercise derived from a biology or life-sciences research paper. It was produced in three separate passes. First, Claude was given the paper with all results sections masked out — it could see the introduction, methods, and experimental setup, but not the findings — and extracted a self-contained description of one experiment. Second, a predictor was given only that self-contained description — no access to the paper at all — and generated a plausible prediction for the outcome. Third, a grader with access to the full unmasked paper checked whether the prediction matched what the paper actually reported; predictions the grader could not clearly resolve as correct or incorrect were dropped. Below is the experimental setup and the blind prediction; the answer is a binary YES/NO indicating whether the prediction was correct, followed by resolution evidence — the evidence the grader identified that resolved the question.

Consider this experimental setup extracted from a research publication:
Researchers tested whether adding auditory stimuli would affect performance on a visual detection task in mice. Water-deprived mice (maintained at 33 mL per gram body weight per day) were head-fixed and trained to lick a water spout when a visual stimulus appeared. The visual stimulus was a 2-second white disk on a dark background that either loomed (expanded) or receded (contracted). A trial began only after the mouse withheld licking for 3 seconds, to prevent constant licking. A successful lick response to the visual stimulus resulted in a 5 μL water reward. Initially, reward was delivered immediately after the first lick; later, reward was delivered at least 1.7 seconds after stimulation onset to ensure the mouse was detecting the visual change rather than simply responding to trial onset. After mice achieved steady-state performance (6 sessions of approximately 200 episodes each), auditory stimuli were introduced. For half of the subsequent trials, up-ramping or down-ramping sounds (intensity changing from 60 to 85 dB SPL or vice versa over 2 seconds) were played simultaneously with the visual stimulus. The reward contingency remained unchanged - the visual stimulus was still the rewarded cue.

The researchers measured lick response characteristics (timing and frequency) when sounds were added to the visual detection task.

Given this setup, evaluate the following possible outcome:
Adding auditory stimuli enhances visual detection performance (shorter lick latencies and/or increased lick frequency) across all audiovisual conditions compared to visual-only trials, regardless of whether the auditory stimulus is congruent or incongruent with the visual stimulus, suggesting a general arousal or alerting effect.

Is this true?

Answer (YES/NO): NO